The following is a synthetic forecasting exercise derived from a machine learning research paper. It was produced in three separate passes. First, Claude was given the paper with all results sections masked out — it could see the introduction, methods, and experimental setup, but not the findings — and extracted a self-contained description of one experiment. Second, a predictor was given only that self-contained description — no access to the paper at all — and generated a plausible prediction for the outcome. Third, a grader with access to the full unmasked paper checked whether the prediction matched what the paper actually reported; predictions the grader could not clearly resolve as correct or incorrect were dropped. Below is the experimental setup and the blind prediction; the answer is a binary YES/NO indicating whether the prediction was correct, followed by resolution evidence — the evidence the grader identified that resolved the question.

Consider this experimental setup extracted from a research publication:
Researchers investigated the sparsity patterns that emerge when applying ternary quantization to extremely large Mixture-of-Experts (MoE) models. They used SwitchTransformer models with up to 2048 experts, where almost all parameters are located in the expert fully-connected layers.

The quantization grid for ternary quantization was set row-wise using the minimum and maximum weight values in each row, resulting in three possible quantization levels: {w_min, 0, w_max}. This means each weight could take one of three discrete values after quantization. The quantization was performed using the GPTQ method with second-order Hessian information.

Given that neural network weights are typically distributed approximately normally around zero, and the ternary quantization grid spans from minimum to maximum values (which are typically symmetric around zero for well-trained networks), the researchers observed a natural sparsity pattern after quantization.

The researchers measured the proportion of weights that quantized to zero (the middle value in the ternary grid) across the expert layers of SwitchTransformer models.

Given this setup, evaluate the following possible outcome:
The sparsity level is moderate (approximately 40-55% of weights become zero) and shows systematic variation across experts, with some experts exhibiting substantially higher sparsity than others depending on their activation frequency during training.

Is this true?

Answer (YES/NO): NO